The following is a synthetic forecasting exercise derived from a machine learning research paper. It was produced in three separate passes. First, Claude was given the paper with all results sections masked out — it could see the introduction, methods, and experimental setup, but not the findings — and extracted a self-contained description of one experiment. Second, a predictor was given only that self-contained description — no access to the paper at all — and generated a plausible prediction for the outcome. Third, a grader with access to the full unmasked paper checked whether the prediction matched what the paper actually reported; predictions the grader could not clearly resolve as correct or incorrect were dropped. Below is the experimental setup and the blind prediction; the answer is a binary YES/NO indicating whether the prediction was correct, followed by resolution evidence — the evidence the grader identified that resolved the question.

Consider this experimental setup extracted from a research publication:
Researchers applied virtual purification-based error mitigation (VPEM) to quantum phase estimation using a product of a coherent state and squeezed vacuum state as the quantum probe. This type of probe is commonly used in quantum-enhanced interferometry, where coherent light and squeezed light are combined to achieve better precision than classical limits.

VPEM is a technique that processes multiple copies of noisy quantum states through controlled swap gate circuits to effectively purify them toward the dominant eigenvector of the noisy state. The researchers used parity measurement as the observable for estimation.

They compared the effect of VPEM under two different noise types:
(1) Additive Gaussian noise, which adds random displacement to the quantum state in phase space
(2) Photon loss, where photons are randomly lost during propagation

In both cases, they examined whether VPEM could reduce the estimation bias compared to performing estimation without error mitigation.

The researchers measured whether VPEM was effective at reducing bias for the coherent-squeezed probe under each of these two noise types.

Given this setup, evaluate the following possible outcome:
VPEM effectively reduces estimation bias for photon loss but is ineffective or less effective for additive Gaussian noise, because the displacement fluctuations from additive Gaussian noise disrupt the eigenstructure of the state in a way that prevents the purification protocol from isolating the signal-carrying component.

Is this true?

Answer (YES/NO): NO